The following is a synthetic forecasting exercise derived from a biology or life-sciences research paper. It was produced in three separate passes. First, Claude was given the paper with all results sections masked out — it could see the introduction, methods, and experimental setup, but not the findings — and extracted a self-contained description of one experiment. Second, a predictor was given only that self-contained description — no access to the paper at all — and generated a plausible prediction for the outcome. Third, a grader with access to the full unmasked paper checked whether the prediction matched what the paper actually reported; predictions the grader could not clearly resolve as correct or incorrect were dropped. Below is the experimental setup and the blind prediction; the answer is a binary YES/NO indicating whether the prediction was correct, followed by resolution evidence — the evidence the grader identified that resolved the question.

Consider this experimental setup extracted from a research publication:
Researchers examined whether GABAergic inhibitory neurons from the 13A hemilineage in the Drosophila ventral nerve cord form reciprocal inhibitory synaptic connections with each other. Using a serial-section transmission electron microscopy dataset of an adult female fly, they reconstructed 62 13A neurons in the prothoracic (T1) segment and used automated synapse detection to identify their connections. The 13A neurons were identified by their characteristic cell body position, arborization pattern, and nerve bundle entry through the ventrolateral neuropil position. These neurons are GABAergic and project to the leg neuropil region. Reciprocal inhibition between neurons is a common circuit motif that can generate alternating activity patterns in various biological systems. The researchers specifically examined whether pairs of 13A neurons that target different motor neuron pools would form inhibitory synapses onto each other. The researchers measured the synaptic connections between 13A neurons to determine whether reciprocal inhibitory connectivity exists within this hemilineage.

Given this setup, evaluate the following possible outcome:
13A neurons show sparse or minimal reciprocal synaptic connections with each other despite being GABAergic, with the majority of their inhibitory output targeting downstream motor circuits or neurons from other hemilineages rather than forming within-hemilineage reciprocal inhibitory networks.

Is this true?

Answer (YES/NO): NO